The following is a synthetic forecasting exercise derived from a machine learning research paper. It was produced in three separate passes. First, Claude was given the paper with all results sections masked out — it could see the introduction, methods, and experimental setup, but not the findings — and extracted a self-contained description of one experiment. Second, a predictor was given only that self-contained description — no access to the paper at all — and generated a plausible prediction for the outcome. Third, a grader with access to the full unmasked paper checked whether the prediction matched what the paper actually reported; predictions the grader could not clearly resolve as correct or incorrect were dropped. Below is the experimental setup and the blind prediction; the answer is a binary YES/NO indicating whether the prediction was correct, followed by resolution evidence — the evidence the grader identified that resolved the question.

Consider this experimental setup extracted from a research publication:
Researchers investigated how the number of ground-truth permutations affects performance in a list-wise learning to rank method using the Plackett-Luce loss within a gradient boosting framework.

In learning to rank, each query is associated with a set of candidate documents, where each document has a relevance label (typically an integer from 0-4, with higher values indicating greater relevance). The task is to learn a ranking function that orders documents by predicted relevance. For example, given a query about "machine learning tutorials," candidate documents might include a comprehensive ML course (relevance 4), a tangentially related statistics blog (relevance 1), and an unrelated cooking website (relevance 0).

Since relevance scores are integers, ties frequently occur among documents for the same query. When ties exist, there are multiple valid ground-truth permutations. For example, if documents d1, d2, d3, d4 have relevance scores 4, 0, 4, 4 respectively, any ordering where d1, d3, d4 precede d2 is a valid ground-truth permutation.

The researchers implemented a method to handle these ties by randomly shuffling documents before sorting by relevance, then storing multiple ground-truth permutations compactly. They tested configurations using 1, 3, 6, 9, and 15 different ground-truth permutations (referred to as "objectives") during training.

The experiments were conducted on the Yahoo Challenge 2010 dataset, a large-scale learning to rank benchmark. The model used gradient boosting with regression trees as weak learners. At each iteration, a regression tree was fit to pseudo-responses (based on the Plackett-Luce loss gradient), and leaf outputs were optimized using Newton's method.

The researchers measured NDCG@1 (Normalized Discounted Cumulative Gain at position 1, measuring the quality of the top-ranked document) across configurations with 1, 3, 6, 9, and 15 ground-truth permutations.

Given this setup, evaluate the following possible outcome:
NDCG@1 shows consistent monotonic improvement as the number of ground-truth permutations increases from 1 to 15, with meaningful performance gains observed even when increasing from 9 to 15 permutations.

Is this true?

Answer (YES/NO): NO